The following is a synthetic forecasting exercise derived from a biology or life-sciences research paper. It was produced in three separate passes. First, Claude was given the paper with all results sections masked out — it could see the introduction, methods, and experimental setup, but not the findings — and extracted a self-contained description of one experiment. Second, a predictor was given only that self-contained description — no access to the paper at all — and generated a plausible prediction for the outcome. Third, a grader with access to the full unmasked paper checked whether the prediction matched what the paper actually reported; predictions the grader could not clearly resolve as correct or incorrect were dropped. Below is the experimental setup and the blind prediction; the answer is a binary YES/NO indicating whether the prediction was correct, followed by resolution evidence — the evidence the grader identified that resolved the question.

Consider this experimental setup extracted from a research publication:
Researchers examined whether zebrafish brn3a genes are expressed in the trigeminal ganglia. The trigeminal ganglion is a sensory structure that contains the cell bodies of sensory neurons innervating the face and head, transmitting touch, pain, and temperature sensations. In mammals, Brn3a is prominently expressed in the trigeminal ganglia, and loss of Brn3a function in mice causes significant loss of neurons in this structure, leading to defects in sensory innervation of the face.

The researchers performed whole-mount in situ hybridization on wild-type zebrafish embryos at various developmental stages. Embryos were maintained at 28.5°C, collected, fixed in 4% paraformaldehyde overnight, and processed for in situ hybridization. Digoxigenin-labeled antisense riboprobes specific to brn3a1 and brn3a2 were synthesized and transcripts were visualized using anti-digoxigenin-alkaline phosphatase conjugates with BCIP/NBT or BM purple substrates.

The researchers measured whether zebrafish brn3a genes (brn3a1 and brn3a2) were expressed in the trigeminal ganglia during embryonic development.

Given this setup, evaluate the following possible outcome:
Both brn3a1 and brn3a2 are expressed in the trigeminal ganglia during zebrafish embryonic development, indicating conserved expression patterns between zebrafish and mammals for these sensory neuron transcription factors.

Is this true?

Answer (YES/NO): YES